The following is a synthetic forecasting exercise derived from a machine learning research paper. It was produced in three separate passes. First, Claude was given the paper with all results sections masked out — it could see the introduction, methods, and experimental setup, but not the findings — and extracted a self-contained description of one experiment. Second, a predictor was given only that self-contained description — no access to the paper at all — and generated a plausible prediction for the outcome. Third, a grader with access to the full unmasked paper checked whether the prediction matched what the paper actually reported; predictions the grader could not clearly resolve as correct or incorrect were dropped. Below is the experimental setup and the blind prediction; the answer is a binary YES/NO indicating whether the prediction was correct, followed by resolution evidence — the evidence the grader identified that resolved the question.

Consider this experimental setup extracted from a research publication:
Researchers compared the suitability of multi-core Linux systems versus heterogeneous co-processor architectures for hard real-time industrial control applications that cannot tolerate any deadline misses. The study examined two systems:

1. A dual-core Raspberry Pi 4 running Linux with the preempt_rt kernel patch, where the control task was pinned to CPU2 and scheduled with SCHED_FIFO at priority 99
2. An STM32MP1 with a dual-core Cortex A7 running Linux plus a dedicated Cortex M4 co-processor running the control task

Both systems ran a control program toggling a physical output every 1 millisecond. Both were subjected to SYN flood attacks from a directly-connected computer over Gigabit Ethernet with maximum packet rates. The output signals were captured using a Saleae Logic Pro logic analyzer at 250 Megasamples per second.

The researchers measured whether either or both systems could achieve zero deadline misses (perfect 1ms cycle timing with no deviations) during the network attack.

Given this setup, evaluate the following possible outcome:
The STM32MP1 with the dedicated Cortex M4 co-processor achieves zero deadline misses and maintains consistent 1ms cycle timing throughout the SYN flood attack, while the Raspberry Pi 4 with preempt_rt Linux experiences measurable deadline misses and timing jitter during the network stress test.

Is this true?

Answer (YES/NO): NO